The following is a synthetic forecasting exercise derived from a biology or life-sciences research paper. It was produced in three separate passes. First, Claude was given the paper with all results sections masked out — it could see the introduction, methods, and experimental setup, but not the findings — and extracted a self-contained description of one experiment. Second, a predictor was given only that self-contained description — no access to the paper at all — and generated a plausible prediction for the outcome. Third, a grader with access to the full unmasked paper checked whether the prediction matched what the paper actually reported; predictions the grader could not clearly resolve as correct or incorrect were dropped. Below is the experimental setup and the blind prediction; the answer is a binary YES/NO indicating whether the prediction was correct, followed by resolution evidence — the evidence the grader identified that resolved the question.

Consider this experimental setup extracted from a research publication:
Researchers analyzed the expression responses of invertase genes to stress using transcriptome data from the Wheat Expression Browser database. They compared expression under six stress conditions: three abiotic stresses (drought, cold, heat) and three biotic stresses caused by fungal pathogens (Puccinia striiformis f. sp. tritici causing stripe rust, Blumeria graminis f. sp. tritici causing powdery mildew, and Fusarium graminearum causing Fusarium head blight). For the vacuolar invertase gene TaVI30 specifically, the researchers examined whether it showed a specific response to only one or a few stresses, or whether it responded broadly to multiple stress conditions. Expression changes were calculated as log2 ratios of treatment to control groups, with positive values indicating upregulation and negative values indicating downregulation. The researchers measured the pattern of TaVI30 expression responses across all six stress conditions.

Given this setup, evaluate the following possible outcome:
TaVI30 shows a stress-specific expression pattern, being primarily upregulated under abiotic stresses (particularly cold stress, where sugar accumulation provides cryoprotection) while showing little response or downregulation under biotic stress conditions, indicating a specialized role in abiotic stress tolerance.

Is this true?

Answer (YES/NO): NO